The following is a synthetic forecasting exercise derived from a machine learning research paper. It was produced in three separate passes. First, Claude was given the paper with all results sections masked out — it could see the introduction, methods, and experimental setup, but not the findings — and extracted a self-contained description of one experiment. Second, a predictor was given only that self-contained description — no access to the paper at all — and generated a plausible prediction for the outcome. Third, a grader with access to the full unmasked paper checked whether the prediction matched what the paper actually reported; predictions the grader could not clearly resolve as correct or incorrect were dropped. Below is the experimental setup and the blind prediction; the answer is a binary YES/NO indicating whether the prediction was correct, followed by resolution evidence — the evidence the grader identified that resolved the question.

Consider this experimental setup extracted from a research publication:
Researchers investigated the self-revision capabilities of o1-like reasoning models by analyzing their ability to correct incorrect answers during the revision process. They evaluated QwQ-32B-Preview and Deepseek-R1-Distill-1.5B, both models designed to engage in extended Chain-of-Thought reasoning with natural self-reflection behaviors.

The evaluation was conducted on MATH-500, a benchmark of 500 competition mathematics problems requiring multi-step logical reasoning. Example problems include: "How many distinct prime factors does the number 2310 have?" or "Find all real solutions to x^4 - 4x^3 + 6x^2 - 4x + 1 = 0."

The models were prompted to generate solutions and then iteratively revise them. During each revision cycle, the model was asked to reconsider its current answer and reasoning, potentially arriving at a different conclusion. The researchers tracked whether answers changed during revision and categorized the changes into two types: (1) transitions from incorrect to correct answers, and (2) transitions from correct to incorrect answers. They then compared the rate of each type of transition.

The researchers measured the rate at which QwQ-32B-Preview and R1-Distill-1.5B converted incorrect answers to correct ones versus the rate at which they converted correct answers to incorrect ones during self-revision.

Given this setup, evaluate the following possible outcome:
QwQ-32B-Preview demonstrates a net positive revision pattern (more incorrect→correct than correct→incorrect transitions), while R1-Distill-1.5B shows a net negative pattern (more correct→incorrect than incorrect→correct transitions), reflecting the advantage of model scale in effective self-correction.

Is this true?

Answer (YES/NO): NO